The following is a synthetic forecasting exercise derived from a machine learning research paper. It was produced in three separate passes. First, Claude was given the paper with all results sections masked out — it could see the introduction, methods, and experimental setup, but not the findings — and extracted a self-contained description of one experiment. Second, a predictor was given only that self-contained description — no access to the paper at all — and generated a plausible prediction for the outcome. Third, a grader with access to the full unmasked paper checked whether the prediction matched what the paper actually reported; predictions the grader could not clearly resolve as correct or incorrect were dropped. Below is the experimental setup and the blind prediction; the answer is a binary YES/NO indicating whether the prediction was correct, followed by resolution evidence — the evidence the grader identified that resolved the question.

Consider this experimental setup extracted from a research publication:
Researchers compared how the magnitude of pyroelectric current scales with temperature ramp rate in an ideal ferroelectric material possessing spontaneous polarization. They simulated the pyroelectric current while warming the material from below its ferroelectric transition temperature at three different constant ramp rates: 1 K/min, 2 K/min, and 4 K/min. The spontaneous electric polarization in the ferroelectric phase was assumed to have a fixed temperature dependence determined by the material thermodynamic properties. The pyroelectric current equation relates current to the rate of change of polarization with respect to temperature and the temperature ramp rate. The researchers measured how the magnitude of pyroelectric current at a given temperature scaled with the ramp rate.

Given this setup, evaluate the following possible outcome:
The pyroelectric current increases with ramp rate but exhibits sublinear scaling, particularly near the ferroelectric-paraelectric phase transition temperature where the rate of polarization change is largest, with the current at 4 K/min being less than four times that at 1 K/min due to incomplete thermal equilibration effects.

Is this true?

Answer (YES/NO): NO